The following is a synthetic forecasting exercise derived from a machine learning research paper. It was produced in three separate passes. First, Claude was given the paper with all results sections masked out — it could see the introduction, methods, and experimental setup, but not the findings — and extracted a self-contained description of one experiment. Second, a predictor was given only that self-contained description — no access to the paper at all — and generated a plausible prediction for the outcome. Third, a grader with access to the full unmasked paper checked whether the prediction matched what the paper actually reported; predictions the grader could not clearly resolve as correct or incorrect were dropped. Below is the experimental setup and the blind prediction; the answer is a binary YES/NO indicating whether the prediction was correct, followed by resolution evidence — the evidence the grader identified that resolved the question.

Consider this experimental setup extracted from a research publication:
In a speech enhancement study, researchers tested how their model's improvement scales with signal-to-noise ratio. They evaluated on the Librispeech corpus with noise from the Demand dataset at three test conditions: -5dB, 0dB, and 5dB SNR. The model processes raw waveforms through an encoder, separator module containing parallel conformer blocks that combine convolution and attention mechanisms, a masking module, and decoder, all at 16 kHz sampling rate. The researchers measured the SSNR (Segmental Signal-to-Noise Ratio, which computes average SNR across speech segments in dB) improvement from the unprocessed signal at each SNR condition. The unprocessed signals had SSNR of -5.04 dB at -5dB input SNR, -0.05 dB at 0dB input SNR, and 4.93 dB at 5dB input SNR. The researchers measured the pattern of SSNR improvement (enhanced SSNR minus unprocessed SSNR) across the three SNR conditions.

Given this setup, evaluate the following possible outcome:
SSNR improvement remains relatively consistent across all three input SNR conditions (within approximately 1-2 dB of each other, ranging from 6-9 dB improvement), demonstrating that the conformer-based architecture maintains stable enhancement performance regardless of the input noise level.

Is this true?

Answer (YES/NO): NO